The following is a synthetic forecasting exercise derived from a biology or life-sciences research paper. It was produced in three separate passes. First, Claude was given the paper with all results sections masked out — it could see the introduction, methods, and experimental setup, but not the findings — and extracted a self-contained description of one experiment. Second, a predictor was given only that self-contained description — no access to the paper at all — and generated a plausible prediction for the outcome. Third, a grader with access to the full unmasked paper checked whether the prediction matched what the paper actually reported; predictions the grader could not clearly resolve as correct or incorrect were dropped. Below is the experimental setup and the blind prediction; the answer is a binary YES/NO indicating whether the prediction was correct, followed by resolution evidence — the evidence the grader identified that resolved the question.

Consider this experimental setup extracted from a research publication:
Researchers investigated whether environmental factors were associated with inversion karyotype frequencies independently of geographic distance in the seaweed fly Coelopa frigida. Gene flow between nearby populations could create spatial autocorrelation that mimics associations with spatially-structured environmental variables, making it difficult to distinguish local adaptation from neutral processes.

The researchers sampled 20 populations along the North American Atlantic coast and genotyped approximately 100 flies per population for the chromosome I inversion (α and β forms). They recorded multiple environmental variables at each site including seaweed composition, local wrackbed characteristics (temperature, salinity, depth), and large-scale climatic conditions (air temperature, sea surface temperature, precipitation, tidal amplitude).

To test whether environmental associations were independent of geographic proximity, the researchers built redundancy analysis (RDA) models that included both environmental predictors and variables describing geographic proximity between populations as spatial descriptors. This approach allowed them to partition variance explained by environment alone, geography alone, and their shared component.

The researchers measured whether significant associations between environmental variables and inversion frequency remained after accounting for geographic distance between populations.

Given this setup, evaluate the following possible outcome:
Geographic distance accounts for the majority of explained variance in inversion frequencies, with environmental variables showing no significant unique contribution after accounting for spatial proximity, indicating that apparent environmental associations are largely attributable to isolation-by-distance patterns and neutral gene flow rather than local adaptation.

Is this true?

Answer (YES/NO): NO